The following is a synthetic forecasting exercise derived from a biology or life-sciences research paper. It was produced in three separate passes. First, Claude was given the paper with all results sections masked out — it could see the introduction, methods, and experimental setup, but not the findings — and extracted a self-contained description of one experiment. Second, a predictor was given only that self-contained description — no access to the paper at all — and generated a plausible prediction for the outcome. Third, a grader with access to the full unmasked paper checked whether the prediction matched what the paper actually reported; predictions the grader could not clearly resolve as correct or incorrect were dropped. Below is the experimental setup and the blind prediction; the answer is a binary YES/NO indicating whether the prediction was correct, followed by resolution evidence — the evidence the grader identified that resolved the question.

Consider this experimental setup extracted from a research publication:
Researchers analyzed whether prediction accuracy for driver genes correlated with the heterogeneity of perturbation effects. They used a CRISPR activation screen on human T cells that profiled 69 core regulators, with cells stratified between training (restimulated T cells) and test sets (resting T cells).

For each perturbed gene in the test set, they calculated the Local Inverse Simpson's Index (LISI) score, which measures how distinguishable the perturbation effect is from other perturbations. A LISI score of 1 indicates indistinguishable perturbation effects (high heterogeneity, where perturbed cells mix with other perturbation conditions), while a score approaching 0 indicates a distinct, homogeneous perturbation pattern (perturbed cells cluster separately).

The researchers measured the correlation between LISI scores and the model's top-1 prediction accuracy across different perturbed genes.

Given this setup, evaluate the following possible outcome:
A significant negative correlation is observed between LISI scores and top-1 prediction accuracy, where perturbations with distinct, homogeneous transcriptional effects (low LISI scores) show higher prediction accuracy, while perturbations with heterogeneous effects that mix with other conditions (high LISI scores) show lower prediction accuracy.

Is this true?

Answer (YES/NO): YES